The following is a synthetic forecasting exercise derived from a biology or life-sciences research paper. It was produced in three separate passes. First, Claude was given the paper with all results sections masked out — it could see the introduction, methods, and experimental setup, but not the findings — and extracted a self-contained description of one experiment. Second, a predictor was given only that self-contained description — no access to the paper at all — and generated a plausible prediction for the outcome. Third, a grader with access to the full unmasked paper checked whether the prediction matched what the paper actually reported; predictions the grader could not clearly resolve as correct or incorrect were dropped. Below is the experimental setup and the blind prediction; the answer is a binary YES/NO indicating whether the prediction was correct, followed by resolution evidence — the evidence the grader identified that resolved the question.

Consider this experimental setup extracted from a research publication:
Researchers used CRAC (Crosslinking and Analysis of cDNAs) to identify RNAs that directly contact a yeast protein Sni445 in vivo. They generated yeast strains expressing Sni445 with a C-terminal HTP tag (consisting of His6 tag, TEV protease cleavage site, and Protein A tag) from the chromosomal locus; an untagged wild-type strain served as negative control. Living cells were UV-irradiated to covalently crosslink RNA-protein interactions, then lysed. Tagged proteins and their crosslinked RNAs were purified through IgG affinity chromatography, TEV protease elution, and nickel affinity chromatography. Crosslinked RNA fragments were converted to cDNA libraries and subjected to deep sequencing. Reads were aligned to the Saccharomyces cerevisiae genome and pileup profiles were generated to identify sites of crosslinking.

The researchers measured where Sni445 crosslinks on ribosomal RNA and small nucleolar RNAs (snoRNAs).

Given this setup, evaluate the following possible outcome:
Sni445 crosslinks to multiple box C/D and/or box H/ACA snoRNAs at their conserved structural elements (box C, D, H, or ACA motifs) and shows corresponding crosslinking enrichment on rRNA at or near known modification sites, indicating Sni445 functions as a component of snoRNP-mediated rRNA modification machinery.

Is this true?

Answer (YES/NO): NO